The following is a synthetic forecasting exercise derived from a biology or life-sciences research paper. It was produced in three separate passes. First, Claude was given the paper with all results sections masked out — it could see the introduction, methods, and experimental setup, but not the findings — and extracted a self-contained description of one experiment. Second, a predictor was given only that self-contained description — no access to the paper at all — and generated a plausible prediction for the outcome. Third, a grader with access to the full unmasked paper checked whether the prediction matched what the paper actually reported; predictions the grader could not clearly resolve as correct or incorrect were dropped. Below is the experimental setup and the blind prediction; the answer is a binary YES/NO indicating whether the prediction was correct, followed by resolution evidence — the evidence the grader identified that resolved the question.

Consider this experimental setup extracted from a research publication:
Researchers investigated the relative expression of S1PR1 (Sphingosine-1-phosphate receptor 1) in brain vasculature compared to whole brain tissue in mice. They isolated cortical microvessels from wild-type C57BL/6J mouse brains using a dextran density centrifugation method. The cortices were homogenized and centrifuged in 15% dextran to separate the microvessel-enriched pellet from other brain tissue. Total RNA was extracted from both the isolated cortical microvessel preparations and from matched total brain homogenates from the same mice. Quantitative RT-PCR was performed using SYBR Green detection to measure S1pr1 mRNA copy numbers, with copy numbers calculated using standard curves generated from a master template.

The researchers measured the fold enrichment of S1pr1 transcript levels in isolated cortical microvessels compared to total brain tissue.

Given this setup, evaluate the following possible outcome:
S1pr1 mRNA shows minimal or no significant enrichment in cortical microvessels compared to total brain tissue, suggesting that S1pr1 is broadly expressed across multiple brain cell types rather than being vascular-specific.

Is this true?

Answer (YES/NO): NO